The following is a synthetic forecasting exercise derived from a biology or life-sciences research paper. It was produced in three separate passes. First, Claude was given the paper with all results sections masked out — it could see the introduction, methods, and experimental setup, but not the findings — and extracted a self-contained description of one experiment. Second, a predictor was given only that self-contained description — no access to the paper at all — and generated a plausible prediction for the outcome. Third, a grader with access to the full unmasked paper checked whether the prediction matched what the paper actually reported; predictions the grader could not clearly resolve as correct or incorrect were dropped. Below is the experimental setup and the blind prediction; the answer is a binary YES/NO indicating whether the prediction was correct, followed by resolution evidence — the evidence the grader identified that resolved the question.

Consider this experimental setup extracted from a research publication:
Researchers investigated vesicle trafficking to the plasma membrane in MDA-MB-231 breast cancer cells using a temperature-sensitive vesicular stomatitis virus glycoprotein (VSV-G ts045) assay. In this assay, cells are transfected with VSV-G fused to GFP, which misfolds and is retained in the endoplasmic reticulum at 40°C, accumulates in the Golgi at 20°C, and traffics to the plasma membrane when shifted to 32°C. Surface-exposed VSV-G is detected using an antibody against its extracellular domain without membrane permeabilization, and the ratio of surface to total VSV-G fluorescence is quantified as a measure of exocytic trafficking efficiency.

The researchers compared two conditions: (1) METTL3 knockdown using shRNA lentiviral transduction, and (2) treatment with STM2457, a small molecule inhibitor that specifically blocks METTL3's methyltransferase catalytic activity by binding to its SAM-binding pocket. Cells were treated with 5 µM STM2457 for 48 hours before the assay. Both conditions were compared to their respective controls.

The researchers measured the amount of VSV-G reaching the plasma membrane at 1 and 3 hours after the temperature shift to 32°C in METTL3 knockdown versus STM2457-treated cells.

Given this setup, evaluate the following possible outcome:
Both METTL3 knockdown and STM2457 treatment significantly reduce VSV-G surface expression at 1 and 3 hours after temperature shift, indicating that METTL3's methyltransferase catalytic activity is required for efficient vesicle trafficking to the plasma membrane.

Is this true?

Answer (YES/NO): NO